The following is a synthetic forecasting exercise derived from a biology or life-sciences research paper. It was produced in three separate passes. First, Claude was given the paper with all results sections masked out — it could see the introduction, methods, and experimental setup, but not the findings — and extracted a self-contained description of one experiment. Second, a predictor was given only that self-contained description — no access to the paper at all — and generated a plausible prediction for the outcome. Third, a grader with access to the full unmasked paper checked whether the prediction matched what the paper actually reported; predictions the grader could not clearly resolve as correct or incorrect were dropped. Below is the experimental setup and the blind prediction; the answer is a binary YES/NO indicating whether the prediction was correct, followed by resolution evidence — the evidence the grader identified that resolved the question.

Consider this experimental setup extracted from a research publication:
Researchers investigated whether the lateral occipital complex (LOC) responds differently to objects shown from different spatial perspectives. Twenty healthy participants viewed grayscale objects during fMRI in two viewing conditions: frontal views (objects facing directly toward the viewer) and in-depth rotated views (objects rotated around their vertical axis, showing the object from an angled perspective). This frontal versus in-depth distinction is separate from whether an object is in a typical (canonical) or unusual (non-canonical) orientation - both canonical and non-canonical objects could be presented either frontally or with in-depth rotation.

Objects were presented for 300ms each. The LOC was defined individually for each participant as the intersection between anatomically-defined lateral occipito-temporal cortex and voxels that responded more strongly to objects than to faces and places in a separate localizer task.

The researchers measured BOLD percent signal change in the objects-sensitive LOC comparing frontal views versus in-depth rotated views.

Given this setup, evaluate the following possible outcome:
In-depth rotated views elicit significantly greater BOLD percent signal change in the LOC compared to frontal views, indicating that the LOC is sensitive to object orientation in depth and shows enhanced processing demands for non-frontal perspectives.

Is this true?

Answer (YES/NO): YES